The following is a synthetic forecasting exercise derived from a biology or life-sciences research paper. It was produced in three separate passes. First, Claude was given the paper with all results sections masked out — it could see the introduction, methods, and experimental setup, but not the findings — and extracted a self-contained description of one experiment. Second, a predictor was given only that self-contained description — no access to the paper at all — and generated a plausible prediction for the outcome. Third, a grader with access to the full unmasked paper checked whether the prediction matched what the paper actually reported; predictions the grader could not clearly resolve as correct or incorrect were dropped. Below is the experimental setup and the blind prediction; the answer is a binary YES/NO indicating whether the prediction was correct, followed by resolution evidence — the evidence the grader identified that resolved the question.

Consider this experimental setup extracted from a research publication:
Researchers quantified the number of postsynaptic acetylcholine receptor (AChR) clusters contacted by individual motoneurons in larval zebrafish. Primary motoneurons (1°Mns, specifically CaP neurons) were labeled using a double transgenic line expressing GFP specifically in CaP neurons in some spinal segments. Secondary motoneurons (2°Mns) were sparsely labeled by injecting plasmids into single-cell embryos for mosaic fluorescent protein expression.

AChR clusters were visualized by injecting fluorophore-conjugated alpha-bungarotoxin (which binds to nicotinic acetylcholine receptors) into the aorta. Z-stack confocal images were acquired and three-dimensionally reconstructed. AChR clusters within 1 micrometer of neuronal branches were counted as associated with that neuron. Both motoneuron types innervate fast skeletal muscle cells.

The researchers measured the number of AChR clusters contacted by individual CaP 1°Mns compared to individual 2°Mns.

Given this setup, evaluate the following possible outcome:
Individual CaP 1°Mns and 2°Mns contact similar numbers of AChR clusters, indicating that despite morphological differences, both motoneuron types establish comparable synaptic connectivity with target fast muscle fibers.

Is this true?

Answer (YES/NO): NO